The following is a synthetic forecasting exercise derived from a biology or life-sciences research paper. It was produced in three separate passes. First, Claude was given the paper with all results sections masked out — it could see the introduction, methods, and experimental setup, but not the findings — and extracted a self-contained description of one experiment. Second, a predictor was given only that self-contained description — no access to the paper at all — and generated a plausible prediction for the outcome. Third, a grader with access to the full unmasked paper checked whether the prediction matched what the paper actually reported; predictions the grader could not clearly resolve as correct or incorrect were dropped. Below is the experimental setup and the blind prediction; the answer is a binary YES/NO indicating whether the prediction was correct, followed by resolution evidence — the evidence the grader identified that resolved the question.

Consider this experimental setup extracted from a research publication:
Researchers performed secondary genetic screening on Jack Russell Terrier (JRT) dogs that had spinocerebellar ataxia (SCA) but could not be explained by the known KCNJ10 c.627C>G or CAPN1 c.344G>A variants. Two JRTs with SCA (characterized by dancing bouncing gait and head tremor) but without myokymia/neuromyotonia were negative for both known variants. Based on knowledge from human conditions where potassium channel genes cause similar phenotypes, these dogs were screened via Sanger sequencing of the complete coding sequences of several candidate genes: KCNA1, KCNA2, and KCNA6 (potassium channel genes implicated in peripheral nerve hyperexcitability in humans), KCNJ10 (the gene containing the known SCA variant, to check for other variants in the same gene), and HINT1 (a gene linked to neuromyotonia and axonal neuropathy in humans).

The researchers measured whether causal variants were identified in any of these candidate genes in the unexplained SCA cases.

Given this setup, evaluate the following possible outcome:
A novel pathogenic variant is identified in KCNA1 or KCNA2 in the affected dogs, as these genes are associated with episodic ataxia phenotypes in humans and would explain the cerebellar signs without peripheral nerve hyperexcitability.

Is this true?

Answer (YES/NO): NO